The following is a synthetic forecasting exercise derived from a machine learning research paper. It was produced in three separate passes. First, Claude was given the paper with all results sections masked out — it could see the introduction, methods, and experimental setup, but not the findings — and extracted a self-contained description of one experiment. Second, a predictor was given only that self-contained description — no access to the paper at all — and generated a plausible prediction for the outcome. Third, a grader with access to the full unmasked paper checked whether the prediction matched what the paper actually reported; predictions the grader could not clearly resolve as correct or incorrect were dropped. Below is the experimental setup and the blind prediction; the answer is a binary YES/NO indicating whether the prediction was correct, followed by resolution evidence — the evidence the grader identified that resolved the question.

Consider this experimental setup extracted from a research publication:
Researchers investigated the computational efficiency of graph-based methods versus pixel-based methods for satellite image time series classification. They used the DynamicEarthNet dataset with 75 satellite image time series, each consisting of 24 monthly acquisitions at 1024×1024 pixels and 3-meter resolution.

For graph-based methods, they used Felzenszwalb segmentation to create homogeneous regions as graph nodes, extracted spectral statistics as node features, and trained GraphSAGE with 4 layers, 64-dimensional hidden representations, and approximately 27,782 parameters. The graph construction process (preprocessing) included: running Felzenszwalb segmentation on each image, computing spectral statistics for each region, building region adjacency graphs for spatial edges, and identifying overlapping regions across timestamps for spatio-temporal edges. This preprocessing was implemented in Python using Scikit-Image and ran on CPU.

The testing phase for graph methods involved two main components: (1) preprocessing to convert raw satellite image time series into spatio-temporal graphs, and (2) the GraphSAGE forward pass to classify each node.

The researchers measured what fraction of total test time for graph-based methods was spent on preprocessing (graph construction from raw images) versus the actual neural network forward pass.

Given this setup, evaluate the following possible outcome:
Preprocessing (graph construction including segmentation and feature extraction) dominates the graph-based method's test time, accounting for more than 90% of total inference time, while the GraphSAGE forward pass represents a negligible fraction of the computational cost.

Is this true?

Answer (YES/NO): YES